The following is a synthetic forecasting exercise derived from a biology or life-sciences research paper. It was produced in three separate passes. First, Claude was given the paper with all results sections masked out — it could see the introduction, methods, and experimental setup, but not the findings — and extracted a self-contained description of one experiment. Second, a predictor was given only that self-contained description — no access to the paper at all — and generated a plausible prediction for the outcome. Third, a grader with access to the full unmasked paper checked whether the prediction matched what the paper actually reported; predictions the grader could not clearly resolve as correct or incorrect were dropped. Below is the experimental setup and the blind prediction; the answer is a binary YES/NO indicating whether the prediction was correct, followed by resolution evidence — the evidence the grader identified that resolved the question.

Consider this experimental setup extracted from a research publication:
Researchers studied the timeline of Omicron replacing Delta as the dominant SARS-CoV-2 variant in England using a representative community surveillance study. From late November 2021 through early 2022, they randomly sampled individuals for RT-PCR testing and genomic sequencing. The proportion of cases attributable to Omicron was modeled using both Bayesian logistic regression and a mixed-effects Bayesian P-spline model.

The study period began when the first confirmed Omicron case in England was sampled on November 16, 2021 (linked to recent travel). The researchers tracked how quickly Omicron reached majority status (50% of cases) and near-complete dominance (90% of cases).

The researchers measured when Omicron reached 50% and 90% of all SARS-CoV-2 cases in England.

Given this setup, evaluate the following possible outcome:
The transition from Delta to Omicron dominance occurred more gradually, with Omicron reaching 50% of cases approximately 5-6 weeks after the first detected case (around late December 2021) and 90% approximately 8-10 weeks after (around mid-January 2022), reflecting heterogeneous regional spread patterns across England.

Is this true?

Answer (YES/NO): NO